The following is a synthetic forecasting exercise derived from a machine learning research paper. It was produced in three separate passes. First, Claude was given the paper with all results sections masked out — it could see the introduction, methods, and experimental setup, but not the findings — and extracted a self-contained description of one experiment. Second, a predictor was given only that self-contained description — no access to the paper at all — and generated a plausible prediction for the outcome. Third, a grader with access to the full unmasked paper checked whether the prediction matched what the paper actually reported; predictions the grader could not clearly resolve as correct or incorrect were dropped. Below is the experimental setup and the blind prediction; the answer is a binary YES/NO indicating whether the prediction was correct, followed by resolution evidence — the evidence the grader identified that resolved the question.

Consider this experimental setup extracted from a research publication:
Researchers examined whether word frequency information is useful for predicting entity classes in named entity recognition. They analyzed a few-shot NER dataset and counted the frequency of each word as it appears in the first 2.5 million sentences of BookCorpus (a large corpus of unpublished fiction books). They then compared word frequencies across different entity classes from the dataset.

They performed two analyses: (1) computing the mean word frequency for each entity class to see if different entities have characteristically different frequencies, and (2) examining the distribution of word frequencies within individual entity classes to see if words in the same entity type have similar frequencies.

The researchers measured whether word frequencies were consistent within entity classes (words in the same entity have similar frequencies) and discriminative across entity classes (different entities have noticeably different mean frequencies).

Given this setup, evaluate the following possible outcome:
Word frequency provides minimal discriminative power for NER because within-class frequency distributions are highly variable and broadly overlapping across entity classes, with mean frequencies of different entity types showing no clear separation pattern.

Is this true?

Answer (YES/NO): YES